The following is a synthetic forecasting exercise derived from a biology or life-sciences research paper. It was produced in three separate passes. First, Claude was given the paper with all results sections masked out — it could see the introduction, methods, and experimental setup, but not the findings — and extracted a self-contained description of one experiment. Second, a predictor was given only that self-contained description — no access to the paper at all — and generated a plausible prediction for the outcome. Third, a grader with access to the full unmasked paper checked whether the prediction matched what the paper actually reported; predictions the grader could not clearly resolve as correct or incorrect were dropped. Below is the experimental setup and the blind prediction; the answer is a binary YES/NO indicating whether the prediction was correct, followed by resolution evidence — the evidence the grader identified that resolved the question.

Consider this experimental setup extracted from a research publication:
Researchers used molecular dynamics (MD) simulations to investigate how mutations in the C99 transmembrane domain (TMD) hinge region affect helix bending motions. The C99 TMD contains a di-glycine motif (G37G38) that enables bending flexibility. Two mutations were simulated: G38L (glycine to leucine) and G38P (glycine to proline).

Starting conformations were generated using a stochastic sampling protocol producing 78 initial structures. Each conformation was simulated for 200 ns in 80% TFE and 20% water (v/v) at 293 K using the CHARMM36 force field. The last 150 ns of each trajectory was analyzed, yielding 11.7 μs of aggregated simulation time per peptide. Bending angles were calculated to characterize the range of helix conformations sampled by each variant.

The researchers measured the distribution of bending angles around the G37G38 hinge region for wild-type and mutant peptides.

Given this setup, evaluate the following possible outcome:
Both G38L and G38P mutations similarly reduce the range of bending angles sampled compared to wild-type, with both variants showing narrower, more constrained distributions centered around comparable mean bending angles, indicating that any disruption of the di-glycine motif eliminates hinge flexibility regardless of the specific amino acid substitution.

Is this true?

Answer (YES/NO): NO